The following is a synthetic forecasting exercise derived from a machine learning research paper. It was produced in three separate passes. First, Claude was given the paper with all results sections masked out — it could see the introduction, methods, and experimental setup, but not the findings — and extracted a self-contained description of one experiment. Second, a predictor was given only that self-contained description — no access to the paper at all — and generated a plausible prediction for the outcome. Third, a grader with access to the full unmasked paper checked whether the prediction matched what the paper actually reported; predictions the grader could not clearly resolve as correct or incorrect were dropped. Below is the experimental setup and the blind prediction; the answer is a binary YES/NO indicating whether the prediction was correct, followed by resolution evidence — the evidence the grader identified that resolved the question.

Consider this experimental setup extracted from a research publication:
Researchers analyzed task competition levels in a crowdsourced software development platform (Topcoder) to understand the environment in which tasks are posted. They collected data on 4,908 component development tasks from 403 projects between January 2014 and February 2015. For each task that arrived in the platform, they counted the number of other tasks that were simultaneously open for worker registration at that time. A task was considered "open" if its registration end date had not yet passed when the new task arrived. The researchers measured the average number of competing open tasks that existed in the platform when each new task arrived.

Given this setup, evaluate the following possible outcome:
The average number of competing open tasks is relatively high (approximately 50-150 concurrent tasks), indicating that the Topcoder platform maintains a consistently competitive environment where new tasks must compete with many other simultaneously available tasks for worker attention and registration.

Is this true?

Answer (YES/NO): NO